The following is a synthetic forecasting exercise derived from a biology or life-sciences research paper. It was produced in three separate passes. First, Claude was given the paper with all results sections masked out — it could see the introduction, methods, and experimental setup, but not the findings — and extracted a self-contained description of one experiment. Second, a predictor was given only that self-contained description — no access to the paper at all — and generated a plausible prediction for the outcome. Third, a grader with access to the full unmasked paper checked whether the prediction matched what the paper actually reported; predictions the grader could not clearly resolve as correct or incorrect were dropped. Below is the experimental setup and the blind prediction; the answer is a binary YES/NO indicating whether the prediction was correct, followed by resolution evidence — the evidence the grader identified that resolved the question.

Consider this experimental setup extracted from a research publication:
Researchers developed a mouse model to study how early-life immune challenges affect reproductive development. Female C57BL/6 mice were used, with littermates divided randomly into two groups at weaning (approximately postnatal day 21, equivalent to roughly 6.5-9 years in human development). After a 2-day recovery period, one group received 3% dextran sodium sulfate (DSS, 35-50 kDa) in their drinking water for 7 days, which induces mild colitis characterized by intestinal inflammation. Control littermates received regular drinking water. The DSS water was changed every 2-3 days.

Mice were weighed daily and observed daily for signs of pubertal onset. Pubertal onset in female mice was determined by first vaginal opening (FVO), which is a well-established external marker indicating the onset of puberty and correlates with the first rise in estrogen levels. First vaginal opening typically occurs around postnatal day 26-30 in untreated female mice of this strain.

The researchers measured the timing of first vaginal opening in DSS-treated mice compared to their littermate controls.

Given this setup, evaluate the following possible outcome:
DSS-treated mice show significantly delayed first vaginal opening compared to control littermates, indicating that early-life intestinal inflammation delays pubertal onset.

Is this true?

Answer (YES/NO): YES